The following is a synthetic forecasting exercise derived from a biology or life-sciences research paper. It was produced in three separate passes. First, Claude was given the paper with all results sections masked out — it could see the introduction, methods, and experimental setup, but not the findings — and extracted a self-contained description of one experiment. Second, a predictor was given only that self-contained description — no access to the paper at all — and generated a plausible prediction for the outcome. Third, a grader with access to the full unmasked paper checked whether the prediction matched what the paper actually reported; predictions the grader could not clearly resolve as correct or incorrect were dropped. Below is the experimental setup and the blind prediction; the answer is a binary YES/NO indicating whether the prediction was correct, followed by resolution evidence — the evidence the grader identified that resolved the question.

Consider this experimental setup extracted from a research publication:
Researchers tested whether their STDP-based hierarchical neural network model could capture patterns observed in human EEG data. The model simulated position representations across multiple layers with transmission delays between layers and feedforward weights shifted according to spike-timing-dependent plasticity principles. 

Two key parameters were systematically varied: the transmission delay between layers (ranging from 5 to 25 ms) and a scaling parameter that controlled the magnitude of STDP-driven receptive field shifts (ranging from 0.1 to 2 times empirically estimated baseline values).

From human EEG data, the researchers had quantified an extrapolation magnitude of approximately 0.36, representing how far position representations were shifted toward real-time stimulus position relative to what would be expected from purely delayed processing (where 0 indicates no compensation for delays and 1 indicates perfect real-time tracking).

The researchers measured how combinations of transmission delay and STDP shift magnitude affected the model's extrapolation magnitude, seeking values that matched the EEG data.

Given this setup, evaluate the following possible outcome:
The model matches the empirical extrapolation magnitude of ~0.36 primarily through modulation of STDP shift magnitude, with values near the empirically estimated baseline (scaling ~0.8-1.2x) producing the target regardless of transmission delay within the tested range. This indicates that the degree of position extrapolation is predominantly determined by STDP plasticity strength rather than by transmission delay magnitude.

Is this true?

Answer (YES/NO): NO